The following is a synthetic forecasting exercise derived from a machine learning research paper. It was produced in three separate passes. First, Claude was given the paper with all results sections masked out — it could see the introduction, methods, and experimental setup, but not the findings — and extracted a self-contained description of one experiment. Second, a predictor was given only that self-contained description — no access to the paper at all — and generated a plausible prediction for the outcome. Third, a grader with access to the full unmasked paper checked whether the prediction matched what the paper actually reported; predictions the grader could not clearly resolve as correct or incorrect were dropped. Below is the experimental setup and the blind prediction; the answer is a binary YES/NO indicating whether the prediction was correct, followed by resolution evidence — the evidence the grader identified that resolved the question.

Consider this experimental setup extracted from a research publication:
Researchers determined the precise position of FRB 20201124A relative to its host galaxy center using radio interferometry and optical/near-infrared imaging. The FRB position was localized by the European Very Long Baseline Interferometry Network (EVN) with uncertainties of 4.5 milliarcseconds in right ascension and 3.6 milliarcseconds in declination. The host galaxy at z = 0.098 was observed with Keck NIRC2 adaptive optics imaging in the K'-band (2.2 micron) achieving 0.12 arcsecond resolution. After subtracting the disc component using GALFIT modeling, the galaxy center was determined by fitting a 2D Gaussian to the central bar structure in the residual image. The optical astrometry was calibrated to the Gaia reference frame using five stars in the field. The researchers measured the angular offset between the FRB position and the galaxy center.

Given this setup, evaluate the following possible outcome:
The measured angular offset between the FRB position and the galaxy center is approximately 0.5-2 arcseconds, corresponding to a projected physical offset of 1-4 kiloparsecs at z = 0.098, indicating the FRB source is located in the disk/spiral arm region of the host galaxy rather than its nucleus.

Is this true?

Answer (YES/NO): NO